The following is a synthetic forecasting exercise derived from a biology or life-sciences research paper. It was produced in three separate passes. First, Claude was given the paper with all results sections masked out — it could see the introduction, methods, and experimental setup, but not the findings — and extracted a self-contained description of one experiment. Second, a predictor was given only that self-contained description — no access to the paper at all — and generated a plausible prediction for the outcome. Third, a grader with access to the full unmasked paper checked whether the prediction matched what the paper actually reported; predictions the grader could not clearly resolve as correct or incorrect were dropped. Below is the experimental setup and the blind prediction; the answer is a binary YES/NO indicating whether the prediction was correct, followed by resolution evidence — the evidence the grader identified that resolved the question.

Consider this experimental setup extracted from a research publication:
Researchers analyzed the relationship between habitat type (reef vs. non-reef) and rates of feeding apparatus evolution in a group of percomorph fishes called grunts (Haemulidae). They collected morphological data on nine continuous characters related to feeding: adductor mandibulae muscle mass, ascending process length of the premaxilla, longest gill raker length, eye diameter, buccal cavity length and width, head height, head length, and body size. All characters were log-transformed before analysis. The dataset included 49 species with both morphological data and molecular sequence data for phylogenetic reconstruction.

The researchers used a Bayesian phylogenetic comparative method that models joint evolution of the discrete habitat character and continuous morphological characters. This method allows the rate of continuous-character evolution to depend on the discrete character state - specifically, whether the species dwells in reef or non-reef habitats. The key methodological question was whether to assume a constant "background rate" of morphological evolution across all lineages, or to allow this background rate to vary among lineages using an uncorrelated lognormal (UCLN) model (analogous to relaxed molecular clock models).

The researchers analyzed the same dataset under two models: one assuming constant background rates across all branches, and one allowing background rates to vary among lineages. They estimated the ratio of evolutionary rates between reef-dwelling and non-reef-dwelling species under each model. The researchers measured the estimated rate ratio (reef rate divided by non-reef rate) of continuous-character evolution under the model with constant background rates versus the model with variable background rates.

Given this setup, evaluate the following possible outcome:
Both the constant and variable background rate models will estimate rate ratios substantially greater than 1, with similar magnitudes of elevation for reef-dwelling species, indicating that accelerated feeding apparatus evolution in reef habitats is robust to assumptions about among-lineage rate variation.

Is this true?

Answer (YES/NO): NO